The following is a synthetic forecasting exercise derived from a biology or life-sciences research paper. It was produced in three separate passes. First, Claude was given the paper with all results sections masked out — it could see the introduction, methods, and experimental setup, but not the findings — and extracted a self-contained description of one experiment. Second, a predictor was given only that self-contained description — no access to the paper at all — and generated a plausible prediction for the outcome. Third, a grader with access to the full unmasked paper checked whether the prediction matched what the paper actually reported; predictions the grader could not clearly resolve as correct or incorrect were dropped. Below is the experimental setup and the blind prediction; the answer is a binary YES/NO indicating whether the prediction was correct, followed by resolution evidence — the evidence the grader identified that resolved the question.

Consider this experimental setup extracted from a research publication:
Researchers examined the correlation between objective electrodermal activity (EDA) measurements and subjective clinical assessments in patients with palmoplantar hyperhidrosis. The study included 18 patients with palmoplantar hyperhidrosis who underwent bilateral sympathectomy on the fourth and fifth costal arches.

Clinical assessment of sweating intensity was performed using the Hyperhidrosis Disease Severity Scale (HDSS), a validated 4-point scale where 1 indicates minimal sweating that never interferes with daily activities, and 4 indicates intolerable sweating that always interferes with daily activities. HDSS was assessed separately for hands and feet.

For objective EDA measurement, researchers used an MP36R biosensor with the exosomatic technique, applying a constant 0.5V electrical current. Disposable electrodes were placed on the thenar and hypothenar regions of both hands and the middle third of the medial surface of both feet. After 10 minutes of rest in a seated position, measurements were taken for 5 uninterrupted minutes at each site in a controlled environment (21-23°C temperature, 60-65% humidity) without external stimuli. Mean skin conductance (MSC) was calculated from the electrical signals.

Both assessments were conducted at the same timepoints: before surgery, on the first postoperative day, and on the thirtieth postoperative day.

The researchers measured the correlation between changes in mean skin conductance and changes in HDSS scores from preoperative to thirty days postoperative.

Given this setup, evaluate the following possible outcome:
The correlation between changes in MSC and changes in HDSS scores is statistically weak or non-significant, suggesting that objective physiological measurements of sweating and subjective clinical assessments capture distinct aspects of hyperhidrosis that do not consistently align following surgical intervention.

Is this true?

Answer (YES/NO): NO